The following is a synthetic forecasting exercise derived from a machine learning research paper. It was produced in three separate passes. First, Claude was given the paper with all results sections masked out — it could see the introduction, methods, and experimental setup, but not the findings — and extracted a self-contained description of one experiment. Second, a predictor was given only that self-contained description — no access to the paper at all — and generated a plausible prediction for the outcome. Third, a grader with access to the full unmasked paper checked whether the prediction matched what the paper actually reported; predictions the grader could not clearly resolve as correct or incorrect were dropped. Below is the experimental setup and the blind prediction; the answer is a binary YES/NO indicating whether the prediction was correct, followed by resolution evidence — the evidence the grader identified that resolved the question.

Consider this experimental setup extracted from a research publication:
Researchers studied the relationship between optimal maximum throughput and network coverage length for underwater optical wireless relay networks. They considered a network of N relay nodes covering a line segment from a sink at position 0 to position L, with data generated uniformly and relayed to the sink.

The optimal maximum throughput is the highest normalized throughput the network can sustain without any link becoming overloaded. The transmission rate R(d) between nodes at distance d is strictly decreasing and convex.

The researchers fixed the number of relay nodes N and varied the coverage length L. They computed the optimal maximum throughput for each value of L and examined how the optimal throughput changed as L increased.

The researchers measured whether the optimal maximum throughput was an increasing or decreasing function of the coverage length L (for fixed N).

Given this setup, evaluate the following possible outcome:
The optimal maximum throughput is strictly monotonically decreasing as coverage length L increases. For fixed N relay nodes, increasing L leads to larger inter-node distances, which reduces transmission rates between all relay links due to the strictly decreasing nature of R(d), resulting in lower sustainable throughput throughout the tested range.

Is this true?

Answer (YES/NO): YES